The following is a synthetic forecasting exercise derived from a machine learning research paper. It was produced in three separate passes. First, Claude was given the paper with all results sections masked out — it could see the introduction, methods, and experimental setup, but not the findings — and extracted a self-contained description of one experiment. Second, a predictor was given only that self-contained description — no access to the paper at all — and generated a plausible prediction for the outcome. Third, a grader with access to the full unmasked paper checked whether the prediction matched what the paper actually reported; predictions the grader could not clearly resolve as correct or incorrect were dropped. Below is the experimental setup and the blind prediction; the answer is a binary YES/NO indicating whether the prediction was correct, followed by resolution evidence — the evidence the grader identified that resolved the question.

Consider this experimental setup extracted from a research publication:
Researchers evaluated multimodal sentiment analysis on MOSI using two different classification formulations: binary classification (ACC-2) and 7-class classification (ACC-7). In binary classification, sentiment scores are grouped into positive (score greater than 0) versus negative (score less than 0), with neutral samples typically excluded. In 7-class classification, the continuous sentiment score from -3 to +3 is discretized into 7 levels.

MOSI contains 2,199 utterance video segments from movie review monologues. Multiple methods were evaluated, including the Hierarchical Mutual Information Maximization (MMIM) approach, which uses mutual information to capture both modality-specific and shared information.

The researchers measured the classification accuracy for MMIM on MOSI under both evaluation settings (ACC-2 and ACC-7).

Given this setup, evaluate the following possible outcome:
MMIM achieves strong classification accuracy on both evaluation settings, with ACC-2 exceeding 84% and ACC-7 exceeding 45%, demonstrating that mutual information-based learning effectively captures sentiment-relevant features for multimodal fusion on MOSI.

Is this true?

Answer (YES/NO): YES